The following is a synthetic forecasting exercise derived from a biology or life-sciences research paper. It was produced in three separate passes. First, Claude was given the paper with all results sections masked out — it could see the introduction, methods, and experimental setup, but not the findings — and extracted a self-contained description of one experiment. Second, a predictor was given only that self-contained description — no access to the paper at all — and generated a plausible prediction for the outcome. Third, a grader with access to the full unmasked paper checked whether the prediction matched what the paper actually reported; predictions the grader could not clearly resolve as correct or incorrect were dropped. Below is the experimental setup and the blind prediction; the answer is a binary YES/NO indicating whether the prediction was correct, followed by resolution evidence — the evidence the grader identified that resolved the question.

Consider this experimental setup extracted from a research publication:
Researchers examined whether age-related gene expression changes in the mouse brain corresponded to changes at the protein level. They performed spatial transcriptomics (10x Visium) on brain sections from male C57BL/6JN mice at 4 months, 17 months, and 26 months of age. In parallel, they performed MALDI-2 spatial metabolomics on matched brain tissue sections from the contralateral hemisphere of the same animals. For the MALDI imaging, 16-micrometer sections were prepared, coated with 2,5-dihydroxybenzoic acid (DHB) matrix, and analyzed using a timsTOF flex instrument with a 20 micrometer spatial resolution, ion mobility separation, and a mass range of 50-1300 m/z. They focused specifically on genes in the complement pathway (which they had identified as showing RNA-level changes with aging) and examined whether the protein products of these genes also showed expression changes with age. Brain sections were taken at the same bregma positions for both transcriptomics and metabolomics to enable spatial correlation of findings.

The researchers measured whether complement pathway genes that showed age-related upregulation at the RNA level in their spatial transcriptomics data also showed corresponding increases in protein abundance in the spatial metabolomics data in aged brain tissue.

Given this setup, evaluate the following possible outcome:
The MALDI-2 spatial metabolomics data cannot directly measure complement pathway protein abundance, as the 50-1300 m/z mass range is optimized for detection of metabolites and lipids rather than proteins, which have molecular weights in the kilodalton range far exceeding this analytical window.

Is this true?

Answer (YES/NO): YES